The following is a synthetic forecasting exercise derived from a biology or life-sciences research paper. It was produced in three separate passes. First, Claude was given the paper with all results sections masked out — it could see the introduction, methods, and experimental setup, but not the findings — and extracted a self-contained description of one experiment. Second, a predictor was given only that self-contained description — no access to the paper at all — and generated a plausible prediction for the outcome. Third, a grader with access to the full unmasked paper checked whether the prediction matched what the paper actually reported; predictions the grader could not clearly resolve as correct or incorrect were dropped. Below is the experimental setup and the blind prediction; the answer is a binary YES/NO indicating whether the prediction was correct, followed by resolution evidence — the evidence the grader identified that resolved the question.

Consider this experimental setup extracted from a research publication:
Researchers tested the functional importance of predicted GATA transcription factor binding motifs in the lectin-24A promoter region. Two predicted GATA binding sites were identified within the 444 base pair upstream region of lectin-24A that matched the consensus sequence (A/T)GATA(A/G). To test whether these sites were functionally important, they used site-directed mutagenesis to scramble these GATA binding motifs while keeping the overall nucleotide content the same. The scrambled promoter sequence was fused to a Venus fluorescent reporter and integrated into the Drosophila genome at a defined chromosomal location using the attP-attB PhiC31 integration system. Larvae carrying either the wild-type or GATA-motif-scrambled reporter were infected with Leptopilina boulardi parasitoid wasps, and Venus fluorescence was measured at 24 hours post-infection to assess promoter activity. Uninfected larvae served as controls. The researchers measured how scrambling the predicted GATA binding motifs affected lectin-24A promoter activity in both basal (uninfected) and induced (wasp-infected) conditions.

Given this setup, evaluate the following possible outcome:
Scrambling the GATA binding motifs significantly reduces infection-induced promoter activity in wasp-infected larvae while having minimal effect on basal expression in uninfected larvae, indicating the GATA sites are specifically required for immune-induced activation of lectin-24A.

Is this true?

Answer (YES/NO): NO